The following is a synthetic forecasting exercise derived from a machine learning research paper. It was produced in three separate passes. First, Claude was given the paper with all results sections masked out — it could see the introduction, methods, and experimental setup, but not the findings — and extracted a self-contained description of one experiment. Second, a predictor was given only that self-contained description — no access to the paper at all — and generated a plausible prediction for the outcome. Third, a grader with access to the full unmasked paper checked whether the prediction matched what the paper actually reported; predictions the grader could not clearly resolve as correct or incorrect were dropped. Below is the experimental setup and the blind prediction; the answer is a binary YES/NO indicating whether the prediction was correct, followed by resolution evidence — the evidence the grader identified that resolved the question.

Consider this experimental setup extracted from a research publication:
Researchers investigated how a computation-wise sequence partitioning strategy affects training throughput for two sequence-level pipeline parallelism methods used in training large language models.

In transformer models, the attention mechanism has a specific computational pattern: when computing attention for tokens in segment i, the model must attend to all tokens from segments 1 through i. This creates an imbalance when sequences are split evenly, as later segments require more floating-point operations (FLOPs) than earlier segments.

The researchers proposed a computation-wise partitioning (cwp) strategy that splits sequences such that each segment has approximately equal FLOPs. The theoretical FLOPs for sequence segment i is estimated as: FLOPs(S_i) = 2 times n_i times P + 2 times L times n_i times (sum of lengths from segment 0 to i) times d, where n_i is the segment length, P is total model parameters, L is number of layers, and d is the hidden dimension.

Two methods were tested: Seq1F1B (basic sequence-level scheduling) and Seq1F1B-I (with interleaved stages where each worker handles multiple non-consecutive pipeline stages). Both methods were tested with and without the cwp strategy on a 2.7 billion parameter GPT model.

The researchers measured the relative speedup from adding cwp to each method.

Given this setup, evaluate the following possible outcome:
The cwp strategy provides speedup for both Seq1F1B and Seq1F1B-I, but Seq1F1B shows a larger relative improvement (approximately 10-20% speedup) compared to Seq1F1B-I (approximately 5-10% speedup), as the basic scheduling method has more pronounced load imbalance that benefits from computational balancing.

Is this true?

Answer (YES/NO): NO